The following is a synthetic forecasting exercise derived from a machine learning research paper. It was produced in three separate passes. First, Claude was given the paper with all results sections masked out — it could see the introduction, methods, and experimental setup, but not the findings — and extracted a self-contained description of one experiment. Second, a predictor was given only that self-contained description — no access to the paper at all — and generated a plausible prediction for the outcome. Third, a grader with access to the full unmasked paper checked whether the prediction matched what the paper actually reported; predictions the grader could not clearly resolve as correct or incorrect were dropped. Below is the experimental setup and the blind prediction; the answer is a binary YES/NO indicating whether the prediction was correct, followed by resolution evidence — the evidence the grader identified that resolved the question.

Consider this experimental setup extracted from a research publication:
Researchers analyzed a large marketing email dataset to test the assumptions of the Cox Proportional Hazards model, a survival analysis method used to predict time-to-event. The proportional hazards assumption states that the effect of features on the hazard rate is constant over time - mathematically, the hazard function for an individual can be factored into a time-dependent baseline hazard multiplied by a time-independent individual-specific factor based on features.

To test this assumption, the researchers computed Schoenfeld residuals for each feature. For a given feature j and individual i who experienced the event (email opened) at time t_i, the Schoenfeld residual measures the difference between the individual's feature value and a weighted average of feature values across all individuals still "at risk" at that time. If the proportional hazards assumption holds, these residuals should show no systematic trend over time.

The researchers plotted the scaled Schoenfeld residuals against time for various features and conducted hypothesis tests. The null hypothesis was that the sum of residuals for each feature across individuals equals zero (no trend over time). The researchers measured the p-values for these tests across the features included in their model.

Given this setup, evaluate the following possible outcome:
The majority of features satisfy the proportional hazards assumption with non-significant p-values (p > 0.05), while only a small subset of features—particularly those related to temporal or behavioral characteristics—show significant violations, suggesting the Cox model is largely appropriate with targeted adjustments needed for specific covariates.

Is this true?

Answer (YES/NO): NO